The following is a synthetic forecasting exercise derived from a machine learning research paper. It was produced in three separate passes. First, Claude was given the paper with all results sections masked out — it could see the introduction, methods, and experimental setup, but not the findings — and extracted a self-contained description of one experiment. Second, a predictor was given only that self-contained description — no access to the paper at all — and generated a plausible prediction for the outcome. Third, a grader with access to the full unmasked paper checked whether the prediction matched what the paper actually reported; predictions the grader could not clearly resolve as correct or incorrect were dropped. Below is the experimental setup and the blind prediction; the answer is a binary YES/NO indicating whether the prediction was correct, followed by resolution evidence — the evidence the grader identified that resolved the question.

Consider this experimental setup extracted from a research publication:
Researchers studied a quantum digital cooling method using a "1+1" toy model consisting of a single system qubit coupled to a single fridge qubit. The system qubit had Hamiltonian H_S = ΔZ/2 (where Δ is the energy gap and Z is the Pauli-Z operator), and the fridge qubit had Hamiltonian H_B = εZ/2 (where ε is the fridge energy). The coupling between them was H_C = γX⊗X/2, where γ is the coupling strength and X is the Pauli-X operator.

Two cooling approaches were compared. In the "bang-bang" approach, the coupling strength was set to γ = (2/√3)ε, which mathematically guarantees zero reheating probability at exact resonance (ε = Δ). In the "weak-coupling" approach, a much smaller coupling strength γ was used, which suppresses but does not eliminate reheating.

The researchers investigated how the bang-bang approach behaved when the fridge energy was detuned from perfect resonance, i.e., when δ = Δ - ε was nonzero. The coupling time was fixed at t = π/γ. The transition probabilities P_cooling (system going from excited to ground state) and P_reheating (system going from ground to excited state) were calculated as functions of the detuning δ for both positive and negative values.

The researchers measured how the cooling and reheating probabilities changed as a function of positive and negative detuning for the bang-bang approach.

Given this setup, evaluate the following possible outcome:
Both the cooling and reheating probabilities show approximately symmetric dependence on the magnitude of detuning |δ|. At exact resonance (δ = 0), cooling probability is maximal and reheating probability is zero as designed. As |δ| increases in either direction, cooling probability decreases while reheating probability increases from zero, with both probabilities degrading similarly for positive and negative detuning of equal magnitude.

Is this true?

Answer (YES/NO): YES